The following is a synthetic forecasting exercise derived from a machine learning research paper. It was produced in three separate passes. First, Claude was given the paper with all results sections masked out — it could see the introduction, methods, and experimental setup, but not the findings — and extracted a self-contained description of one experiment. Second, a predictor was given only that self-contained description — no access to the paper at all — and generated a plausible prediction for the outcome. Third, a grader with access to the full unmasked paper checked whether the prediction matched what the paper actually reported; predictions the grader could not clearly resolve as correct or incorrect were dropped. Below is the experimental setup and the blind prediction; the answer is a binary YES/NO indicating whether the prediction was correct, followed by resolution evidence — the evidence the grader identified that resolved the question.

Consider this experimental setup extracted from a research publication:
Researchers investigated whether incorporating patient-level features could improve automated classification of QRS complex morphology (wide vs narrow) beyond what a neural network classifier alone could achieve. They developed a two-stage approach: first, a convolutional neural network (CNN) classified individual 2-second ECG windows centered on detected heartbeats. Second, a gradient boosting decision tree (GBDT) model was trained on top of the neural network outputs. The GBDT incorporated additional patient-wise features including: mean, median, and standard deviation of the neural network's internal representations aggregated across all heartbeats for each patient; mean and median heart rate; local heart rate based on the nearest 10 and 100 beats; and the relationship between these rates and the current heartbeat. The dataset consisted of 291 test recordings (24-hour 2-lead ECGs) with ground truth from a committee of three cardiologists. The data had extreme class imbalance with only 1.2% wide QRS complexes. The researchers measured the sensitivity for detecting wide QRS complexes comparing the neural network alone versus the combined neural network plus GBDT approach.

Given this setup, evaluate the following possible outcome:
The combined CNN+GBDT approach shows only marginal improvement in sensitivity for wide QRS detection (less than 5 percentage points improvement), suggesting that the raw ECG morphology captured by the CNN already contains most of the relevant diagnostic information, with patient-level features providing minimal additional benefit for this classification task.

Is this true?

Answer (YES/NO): YES